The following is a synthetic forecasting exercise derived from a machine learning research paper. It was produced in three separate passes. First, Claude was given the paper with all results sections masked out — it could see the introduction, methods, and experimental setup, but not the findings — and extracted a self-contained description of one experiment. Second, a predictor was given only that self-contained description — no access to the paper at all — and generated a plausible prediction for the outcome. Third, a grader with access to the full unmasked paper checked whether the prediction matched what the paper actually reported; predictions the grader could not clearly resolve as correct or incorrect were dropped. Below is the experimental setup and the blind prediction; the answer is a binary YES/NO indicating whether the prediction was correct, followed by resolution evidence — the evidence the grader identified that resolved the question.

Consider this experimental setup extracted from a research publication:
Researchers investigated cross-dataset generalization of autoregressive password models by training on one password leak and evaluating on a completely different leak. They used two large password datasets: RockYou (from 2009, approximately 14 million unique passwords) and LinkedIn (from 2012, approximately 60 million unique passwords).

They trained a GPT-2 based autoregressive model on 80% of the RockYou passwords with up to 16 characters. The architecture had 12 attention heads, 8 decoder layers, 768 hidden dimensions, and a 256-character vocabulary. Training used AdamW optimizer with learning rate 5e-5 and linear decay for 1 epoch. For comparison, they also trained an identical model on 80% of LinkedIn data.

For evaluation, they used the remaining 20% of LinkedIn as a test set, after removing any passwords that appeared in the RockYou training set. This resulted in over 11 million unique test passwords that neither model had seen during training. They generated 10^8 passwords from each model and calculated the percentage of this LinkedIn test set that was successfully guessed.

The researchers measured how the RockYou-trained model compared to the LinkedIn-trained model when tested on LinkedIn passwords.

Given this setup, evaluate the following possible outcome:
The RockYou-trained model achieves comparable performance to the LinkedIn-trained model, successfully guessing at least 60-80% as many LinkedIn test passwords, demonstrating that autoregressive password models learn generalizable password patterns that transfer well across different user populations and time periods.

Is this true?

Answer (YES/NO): YES